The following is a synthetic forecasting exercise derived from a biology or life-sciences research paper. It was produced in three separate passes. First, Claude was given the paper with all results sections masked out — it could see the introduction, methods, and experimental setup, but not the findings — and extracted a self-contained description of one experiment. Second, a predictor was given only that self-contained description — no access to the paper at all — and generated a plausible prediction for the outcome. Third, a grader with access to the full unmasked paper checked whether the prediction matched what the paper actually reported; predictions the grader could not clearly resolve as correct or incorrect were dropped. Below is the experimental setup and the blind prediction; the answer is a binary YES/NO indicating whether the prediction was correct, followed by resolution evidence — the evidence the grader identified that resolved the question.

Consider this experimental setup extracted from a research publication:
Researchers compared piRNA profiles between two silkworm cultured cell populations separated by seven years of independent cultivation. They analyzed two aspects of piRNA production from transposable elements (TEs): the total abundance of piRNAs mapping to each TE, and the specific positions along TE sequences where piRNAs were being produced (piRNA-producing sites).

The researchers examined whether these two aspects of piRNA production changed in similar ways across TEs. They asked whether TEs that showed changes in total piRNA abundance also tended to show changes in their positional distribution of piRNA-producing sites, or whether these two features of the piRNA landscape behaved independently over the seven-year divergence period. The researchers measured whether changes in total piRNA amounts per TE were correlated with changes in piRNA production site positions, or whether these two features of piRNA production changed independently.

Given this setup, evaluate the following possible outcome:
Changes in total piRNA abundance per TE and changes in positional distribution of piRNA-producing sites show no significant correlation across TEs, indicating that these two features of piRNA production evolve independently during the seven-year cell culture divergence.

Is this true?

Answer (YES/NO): YES